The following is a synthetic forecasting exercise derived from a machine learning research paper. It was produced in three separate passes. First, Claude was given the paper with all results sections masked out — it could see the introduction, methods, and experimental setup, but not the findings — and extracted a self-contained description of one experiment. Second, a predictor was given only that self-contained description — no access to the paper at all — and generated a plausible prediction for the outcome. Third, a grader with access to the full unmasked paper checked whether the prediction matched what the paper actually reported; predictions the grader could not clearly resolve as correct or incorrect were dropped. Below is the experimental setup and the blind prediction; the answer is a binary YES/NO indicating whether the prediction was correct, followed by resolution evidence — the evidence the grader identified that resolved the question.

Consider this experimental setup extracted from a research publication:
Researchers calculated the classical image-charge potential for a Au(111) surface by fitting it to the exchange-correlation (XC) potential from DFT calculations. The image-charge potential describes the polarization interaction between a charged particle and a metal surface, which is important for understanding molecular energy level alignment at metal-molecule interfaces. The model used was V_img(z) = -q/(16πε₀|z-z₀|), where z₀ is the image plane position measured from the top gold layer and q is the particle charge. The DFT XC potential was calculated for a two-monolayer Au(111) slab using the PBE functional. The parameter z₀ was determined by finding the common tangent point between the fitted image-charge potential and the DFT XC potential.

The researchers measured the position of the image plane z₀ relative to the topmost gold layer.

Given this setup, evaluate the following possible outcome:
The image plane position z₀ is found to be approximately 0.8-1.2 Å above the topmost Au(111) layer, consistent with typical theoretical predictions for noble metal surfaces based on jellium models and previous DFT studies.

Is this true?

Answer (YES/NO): YES